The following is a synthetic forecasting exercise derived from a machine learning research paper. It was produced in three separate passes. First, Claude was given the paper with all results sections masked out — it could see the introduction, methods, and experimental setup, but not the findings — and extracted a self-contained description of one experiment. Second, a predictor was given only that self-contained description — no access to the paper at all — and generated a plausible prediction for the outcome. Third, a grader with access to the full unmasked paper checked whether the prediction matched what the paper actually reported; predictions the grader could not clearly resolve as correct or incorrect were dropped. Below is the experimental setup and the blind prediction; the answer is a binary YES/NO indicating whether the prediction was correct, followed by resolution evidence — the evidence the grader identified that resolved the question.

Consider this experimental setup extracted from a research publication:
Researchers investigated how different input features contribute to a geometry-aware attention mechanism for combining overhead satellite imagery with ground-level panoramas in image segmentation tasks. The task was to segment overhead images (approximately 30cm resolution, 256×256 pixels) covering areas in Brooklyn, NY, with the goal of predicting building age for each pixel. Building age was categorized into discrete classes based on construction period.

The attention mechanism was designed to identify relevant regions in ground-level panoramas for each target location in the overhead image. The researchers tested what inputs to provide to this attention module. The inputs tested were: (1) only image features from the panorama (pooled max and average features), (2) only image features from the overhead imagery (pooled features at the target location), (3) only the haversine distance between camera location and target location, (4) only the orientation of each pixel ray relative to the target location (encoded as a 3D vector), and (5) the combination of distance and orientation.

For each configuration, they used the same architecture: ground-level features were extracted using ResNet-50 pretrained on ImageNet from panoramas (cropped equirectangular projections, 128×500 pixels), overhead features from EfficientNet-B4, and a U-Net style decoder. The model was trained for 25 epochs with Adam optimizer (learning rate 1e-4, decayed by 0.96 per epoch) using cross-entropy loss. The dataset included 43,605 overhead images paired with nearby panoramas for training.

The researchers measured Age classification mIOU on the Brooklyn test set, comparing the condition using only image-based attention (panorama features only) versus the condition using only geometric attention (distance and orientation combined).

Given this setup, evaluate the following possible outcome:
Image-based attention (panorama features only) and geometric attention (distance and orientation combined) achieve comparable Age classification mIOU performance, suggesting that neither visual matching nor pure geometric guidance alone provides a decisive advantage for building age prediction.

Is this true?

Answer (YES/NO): NO